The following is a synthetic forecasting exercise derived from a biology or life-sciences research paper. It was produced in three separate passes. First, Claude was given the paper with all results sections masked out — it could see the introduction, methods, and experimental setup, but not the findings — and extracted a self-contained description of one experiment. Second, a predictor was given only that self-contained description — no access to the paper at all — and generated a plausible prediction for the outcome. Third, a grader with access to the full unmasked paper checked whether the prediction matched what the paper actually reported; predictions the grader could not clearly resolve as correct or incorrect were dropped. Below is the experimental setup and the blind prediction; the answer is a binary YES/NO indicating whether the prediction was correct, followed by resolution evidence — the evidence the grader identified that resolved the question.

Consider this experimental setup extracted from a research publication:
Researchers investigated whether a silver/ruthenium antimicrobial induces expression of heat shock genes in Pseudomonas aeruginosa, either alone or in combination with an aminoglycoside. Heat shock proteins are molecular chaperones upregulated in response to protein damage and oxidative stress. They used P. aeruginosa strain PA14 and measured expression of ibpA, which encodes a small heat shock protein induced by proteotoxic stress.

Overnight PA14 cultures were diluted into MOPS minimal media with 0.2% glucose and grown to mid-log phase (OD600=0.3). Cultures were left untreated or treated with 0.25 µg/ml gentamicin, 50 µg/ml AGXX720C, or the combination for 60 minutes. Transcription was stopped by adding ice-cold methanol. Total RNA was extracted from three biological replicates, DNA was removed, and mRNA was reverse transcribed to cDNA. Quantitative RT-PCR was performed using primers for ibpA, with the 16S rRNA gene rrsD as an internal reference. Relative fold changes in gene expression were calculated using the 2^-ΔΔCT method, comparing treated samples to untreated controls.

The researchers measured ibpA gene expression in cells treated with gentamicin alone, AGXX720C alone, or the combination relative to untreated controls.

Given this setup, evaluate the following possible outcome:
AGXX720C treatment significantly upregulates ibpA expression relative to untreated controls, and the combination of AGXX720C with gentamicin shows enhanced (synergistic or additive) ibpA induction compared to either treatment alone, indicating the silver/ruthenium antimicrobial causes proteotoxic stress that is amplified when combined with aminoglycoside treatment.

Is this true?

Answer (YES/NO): NO